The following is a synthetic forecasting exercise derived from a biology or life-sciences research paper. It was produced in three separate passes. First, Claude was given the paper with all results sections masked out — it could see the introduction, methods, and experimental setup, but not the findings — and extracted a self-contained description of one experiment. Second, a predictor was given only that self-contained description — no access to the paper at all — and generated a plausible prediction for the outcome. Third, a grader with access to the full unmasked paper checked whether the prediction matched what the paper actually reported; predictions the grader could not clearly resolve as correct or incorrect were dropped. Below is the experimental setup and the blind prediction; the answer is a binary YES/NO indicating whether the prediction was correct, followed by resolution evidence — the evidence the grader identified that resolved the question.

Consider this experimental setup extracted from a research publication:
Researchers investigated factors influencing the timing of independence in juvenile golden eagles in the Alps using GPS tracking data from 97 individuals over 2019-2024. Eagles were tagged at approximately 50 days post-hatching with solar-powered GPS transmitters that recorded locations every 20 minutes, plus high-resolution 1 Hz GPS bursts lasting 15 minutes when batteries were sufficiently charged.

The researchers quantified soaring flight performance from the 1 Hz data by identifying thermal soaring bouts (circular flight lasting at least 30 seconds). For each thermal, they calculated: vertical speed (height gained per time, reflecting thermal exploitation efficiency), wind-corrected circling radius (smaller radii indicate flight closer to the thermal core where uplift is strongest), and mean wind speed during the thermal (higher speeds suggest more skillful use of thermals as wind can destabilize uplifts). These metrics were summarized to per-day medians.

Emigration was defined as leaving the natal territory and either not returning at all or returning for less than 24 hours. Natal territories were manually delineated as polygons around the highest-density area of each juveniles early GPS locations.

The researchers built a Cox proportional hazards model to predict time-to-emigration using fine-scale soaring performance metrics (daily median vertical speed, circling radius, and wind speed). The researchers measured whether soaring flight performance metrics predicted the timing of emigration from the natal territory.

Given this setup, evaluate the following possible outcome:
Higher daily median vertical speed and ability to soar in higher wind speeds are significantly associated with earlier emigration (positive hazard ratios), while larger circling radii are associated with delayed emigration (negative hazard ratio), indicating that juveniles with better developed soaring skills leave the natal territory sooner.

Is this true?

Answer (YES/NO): NO